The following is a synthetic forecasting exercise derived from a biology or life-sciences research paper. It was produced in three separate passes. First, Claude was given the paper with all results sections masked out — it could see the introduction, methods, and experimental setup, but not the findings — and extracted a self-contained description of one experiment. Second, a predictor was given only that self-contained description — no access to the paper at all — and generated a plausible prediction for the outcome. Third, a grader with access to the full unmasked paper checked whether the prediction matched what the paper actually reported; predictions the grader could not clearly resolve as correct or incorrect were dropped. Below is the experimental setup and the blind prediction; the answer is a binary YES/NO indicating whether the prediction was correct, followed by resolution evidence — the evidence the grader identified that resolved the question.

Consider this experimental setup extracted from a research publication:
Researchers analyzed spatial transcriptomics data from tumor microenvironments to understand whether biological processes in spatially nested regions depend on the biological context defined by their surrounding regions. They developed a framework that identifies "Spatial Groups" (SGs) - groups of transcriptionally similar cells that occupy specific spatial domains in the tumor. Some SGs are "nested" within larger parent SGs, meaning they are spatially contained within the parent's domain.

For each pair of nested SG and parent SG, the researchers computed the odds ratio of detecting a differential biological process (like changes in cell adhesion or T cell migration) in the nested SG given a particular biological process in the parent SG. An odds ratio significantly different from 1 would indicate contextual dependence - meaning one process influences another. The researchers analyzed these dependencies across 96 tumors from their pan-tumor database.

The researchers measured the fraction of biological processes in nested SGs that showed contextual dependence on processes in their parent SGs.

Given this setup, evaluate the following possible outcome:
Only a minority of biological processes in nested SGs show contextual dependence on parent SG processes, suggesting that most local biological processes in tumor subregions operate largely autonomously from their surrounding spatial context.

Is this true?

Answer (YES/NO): NO